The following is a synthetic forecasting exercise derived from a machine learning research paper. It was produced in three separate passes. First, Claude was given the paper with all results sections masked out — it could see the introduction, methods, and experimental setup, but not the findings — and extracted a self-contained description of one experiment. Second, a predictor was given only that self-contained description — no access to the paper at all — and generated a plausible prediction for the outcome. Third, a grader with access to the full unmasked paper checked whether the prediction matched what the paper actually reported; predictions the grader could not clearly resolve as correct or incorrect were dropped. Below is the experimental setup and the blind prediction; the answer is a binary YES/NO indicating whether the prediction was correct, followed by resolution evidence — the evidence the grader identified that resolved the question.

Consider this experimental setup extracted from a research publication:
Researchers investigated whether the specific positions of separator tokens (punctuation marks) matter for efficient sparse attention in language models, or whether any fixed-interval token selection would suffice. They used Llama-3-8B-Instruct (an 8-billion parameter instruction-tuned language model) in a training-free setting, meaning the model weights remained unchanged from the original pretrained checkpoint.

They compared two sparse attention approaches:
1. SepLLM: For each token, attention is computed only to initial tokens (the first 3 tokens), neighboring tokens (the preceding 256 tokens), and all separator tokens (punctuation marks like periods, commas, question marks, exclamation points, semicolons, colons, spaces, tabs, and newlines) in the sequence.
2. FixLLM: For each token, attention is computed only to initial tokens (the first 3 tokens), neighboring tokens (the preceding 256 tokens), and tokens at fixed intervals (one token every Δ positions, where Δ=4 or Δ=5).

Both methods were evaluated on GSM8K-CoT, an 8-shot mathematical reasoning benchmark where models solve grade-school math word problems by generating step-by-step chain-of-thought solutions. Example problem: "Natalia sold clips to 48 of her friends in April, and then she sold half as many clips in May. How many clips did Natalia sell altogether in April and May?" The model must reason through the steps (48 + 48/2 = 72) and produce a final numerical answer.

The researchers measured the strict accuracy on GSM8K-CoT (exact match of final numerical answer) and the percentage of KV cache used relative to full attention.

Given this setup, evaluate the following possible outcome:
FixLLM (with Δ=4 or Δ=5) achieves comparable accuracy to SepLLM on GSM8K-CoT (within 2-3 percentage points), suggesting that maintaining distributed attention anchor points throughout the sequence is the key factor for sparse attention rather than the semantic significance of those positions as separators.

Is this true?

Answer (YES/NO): NO